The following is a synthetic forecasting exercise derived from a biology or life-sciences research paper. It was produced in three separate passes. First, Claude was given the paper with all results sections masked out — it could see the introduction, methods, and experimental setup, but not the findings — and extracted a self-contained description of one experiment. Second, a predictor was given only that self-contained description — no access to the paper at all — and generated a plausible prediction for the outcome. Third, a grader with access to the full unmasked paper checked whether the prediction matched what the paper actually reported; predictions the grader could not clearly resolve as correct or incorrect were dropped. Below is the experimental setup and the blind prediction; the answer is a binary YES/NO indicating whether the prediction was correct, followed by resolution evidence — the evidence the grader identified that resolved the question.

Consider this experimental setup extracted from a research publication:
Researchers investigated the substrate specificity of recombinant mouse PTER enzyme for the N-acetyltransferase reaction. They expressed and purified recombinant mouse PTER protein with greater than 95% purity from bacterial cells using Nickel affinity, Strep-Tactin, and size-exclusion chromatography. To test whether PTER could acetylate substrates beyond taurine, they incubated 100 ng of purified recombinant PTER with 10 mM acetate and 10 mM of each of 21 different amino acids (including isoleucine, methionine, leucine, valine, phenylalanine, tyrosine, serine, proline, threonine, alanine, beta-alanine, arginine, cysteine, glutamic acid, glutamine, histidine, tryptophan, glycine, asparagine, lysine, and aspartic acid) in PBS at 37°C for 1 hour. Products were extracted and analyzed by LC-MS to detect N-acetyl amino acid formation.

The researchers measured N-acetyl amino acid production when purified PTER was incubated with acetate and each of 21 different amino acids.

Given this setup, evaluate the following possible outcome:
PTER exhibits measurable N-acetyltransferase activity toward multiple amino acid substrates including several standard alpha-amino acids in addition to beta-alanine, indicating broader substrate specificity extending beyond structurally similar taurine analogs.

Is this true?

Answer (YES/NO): NO